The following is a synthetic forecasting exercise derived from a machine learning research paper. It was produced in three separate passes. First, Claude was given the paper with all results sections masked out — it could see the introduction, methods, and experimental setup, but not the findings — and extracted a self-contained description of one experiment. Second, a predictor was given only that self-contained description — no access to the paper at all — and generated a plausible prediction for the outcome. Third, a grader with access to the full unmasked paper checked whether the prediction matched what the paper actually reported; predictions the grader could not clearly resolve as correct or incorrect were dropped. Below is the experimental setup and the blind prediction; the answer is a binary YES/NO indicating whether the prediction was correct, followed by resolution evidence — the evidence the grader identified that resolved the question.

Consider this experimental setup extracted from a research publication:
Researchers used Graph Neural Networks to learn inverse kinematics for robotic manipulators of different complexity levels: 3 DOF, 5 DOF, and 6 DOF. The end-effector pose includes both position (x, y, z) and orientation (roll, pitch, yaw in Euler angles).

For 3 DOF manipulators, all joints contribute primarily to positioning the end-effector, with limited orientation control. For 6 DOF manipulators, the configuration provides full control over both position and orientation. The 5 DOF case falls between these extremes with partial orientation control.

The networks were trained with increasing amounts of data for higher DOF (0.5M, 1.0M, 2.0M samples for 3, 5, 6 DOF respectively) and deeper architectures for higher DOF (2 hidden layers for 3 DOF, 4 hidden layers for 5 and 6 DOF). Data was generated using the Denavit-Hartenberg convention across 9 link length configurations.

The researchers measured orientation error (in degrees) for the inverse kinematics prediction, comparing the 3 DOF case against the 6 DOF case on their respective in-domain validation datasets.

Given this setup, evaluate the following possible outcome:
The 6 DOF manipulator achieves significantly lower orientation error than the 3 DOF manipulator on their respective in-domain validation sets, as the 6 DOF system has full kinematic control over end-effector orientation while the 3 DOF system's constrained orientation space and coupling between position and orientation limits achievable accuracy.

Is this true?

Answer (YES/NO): NO